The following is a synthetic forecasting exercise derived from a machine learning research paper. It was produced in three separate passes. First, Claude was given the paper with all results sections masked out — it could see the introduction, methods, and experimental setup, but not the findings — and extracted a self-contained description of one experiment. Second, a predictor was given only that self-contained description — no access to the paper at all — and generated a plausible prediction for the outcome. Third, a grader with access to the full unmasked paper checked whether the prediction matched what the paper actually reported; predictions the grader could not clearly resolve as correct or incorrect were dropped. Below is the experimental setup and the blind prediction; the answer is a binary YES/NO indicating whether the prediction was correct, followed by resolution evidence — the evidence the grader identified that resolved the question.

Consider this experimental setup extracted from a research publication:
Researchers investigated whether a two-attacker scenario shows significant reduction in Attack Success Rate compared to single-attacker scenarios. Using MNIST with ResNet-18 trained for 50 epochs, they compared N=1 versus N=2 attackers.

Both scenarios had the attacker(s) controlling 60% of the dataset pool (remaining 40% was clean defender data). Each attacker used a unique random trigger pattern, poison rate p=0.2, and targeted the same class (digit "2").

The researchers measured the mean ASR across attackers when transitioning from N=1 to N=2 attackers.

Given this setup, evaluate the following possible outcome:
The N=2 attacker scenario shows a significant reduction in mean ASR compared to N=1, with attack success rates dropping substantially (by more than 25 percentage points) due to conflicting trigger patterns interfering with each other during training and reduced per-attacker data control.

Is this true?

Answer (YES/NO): YES